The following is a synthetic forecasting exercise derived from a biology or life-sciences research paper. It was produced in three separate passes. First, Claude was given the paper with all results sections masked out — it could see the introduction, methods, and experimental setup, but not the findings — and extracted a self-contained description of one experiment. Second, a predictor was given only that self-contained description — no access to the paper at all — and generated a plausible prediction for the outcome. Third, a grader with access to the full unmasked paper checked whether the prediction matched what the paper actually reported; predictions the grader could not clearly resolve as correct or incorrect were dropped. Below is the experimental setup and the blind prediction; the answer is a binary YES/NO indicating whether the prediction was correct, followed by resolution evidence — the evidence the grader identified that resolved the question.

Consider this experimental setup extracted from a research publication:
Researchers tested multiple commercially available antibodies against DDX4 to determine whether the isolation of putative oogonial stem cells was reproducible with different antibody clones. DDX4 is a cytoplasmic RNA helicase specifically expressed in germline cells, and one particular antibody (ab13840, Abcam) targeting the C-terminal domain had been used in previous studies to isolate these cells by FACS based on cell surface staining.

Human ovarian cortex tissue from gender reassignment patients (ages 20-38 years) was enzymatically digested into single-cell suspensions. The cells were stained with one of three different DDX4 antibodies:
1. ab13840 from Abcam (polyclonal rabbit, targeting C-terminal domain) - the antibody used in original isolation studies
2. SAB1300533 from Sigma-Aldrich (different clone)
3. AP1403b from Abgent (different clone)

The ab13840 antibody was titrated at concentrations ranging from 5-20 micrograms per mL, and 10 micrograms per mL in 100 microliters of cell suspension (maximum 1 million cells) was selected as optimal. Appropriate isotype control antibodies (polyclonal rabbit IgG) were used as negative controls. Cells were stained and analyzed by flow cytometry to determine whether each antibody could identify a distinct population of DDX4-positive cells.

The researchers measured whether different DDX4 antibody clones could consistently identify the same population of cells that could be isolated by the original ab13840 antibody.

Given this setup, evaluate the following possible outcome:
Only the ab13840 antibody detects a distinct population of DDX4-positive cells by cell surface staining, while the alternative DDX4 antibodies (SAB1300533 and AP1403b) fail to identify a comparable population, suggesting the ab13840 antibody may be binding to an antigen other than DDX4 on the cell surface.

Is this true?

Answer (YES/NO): YES